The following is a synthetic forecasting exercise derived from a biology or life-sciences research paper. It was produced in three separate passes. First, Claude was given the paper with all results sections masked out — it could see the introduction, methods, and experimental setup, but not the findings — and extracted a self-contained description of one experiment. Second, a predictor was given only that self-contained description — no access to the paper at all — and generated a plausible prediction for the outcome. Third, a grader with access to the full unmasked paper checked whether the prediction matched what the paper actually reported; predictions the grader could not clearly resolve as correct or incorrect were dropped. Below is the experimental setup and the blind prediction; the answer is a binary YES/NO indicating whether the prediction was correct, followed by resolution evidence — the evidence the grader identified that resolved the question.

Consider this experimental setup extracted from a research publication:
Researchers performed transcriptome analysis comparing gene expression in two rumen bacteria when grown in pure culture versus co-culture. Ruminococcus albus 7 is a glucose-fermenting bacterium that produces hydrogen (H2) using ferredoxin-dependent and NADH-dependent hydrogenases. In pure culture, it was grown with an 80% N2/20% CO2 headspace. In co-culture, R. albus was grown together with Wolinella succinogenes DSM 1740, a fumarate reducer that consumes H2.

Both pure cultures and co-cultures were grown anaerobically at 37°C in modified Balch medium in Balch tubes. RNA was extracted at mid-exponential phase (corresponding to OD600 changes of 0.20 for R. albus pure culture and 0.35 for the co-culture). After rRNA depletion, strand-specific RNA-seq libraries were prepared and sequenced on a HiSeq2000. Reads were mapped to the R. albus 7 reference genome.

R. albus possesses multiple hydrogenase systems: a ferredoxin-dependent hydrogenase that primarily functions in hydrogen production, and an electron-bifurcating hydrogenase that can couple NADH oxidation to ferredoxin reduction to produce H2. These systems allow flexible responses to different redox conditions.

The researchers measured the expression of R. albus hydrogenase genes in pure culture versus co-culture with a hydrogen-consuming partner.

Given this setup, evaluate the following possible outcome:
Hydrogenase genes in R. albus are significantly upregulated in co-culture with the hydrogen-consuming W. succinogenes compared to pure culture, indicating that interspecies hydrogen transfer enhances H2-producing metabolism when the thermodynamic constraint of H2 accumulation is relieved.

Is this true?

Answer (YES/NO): NO